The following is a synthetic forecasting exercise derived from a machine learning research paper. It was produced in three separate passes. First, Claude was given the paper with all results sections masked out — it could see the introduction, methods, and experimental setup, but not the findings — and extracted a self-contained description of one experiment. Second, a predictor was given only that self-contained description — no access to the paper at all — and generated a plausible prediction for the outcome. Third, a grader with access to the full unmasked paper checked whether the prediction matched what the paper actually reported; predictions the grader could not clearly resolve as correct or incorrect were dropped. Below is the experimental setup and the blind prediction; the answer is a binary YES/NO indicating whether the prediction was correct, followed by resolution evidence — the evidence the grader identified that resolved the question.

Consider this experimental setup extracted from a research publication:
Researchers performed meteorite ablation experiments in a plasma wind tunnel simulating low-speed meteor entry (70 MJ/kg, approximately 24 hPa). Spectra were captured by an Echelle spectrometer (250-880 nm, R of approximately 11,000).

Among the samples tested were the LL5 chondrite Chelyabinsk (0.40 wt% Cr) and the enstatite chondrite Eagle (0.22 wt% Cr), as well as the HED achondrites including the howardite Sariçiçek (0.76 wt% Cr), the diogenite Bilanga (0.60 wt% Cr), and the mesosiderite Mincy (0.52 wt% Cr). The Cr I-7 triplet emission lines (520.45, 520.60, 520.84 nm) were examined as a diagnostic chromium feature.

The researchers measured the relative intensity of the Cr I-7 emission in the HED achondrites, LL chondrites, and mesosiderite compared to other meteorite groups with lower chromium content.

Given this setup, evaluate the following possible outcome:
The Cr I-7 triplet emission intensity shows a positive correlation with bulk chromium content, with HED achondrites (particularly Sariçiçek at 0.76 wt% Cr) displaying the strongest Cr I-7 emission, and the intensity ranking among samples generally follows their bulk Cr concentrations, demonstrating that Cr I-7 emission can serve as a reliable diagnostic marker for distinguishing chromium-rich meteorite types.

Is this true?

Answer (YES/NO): NO